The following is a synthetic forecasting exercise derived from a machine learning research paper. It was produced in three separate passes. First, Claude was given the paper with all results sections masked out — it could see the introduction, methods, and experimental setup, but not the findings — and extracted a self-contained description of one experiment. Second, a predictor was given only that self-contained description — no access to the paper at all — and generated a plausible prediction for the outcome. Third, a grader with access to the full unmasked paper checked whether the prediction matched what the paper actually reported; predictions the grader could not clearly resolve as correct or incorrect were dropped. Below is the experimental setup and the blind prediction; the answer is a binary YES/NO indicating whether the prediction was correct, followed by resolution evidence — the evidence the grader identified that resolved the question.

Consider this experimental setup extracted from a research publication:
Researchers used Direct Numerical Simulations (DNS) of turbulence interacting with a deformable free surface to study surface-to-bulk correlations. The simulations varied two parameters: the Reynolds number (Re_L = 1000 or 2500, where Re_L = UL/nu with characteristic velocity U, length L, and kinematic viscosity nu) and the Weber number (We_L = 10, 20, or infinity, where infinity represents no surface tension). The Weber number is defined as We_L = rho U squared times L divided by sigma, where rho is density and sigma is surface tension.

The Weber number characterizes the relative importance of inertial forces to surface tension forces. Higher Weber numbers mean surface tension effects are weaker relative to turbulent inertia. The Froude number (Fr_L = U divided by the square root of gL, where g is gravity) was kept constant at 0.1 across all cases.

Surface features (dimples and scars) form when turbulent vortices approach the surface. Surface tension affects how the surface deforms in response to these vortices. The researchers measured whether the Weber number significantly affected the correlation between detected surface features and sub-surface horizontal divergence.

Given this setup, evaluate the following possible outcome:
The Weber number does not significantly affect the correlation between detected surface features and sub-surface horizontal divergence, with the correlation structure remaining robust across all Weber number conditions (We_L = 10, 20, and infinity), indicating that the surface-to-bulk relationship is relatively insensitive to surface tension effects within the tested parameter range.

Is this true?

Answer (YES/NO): YES